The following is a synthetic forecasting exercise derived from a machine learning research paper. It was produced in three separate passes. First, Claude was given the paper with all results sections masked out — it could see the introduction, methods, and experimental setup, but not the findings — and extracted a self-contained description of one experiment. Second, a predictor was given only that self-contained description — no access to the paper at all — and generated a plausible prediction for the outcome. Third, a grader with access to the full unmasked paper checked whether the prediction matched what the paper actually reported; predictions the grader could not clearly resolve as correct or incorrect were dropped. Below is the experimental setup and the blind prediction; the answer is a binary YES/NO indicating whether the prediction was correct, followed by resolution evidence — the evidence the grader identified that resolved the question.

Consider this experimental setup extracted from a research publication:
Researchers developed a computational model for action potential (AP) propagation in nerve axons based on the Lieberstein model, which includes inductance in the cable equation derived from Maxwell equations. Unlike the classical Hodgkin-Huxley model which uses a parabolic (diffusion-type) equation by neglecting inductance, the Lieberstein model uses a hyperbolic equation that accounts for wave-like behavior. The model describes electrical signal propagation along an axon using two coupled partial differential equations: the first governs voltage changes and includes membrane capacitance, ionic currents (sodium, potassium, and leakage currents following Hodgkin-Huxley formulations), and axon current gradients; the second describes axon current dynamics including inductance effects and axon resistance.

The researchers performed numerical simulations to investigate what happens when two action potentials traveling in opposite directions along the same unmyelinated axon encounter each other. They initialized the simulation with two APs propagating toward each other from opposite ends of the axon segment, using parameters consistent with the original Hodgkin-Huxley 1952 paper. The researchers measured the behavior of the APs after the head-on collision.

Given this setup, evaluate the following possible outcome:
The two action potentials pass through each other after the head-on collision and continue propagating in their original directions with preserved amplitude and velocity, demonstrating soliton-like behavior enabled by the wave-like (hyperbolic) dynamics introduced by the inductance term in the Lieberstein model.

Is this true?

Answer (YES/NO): NO